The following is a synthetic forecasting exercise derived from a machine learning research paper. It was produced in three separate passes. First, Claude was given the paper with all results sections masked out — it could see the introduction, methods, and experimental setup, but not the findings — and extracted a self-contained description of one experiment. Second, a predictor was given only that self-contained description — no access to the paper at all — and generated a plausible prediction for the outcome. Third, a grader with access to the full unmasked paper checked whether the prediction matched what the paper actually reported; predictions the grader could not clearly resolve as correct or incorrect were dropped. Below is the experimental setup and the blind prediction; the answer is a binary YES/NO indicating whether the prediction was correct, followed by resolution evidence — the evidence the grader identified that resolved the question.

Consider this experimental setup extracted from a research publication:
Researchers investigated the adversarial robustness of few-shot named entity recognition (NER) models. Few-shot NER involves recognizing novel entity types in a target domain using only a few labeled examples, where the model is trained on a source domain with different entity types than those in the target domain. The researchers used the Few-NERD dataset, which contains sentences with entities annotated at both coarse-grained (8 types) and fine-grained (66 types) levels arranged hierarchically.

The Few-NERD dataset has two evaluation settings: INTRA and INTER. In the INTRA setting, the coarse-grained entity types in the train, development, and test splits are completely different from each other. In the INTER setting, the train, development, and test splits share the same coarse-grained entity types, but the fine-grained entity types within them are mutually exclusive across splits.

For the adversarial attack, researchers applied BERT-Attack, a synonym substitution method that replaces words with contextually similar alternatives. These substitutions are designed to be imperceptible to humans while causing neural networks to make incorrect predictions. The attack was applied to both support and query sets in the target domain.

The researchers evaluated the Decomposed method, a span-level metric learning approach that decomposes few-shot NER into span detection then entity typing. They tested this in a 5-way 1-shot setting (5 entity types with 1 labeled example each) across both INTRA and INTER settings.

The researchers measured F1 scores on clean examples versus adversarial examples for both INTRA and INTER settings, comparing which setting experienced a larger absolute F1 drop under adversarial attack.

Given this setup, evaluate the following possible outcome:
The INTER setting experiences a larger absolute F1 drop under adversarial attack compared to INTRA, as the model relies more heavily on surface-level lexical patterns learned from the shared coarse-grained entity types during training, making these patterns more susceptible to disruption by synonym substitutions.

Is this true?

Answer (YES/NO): YES